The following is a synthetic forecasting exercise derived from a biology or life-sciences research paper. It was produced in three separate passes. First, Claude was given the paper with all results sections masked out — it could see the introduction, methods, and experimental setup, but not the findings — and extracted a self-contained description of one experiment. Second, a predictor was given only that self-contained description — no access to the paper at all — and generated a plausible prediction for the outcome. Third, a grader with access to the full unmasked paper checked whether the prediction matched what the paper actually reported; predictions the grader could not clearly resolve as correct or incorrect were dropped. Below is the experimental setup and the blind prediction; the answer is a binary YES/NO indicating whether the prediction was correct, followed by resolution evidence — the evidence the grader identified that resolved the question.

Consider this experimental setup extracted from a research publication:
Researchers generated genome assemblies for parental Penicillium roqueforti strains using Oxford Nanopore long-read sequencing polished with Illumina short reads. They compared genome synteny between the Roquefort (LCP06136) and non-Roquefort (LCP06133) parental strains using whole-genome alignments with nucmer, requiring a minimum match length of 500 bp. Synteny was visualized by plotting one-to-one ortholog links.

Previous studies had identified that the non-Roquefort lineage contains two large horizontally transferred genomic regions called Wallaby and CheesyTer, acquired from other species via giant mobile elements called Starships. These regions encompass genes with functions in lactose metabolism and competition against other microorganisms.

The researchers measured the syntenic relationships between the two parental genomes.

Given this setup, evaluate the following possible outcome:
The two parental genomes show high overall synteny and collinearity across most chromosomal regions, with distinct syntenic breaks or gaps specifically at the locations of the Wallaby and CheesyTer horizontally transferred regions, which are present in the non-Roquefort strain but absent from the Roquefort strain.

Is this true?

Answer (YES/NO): NO